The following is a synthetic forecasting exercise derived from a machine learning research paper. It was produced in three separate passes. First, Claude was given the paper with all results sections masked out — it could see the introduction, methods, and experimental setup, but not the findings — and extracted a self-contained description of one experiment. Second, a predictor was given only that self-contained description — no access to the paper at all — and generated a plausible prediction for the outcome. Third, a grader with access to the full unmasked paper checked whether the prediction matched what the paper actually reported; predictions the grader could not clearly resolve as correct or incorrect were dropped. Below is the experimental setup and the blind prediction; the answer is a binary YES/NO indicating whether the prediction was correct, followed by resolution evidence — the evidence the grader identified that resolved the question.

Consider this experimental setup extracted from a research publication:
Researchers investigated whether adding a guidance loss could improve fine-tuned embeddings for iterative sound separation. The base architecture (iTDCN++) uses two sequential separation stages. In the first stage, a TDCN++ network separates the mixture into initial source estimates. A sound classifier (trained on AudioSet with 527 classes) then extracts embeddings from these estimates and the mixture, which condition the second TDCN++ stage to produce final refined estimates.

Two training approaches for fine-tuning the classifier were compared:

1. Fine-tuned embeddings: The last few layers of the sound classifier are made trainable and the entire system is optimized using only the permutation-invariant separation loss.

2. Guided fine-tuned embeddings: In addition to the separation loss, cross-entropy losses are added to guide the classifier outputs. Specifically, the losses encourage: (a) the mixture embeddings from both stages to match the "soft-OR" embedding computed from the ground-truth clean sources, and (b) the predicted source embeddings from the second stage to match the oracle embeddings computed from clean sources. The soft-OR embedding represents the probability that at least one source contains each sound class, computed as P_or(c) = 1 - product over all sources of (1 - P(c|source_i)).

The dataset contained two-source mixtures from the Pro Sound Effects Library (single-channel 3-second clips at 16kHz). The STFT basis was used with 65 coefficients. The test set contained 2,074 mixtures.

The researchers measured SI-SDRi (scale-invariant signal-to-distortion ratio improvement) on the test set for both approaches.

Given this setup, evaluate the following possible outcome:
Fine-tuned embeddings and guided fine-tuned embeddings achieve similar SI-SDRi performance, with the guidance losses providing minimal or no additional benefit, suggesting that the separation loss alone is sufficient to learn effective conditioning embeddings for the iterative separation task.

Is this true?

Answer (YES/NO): YES